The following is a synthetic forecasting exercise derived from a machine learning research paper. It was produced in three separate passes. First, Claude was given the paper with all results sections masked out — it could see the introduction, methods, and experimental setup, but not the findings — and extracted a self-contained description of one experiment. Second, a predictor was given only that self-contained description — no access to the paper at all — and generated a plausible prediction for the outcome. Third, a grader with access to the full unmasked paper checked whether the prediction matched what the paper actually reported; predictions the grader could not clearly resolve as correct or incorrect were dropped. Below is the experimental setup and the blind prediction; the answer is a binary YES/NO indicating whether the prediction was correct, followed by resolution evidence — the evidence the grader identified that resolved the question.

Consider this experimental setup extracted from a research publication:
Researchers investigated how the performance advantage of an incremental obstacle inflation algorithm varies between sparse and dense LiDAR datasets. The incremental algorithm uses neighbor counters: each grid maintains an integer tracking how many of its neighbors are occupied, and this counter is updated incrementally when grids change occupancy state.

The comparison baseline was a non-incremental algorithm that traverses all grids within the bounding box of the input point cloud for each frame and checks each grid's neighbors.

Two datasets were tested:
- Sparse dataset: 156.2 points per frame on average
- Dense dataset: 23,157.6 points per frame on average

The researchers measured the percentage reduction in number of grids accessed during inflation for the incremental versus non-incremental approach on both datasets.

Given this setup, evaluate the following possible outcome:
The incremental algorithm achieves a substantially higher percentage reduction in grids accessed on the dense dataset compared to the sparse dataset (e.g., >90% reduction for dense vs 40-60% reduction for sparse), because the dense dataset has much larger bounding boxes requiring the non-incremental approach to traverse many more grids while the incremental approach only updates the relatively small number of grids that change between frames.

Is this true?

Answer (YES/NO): NO